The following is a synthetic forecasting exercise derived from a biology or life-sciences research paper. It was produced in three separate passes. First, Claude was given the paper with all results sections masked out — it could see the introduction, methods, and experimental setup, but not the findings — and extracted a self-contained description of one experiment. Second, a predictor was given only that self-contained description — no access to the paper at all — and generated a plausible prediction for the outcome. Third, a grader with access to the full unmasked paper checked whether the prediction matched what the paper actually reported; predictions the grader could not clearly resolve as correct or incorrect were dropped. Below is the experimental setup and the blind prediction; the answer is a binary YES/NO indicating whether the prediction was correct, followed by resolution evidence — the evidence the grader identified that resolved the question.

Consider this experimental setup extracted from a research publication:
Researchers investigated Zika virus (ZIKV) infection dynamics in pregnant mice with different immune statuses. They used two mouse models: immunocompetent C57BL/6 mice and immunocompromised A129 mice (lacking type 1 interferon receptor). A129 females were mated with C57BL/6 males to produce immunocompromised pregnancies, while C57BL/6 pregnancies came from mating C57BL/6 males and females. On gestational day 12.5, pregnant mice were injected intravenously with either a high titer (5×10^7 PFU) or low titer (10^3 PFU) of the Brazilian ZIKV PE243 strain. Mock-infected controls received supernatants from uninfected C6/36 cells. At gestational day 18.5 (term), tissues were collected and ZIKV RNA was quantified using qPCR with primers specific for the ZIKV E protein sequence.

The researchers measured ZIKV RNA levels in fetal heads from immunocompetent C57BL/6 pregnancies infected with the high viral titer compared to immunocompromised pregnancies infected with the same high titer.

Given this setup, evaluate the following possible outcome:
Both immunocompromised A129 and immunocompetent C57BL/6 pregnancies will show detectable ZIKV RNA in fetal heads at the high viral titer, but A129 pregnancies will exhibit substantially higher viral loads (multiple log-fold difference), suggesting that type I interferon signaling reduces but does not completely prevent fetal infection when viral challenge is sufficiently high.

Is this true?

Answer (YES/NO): NO